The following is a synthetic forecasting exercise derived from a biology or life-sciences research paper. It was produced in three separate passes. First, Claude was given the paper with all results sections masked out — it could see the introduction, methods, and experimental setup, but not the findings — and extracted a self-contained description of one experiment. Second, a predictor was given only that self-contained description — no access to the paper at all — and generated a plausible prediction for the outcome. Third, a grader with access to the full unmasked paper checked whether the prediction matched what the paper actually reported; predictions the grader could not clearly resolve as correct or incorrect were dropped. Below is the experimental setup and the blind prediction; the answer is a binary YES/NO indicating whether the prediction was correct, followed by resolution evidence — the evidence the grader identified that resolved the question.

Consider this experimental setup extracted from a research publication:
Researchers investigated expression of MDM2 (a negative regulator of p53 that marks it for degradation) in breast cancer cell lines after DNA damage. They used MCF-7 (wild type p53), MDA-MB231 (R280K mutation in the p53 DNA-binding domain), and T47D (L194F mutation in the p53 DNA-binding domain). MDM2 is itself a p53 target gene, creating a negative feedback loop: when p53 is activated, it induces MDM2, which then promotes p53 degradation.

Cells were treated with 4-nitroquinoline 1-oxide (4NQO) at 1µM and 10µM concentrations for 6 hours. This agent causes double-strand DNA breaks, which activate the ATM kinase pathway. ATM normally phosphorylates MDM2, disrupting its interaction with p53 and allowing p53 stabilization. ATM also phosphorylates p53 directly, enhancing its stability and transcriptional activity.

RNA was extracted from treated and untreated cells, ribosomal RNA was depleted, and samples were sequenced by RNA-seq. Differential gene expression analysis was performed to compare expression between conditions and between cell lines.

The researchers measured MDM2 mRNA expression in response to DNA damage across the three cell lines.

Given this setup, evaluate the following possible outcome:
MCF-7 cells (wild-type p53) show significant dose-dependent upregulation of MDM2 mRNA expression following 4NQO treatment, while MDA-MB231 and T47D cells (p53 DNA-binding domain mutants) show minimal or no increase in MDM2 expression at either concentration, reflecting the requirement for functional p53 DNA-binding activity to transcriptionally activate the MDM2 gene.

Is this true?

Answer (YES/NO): NO